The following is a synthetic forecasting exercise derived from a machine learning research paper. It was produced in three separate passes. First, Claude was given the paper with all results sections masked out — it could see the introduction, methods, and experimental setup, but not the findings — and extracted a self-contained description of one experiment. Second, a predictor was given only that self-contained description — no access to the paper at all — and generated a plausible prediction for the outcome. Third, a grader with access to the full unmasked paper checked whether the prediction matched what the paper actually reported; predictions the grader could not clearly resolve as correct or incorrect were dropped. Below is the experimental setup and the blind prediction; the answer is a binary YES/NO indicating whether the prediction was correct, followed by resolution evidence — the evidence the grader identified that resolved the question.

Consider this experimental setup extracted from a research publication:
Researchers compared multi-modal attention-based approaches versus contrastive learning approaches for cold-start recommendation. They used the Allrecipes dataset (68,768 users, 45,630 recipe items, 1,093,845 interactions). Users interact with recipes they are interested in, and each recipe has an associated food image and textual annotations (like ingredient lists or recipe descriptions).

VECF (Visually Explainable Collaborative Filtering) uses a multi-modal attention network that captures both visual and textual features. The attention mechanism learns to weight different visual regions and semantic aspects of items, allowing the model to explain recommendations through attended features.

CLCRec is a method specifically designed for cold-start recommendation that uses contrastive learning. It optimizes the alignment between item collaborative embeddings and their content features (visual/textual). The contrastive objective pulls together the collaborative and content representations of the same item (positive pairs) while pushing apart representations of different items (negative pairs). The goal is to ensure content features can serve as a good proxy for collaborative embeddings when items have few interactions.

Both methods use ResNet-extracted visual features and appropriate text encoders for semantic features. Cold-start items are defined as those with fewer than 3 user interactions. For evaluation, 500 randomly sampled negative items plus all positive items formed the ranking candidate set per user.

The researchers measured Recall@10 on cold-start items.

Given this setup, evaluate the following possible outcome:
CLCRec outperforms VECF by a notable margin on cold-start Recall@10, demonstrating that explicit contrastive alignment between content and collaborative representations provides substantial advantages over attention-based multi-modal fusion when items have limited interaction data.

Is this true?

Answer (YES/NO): NO